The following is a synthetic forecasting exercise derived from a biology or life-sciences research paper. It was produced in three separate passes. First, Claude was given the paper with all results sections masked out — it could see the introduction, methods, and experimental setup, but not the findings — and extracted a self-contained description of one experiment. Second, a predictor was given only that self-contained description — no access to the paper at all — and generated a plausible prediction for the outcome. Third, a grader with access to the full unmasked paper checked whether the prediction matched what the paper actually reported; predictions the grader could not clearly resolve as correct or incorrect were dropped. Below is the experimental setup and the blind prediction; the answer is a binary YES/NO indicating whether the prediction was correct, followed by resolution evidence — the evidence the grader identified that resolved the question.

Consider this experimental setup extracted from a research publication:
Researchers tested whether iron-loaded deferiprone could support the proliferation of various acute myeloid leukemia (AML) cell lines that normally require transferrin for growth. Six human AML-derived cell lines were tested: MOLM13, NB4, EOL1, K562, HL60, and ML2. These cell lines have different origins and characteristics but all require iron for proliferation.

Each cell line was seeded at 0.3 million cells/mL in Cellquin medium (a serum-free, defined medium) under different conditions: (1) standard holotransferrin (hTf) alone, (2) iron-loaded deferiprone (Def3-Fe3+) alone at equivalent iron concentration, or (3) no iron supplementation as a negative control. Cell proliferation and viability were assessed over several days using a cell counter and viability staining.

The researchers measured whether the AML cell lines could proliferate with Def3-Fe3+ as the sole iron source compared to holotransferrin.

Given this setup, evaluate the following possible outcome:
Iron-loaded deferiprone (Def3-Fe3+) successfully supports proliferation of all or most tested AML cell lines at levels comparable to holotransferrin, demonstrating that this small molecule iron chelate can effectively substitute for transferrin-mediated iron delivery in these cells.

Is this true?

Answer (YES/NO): YES